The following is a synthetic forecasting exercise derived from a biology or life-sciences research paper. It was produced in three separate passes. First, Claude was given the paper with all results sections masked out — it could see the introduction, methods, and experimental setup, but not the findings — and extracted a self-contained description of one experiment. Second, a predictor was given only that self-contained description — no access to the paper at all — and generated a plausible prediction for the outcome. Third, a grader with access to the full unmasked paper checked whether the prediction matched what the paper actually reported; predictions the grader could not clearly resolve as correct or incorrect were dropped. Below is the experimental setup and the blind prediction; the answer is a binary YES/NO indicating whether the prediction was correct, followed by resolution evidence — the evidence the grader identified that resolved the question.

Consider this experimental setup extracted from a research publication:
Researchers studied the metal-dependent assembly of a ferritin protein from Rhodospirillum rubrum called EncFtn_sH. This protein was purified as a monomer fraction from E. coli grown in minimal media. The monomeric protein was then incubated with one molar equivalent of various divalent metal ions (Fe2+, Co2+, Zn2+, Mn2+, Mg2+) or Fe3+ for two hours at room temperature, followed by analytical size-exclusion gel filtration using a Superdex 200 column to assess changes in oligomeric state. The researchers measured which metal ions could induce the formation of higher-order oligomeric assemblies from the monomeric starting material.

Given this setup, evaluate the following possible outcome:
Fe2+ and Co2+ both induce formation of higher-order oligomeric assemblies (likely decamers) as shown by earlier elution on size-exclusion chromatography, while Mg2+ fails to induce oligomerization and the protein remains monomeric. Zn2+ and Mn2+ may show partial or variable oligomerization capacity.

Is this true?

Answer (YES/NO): NO